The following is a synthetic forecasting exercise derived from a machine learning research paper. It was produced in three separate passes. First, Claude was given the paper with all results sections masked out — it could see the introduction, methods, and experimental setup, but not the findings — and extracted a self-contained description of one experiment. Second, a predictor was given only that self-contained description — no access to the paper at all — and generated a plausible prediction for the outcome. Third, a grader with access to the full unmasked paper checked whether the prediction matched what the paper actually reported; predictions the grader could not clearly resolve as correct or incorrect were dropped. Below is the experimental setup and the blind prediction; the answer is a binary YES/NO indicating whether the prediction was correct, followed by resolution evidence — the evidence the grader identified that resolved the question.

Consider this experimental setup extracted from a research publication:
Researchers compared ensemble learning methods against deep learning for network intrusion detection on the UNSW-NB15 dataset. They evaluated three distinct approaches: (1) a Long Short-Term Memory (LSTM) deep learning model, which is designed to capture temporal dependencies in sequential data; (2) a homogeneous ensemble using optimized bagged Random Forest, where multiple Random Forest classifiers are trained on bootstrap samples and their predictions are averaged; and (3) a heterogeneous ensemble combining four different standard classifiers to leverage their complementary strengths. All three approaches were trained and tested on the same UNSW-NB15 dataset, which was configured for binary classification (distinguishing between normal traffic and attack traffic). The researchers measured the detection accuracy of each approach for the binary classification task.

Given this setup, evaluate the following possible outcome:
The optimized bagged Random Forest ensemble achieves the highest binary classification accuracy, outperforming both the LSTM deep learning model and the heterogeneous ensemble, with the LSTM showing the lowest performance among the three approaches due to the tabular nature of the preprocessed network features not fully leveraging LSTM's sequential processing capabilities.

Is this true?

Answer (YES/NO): YES